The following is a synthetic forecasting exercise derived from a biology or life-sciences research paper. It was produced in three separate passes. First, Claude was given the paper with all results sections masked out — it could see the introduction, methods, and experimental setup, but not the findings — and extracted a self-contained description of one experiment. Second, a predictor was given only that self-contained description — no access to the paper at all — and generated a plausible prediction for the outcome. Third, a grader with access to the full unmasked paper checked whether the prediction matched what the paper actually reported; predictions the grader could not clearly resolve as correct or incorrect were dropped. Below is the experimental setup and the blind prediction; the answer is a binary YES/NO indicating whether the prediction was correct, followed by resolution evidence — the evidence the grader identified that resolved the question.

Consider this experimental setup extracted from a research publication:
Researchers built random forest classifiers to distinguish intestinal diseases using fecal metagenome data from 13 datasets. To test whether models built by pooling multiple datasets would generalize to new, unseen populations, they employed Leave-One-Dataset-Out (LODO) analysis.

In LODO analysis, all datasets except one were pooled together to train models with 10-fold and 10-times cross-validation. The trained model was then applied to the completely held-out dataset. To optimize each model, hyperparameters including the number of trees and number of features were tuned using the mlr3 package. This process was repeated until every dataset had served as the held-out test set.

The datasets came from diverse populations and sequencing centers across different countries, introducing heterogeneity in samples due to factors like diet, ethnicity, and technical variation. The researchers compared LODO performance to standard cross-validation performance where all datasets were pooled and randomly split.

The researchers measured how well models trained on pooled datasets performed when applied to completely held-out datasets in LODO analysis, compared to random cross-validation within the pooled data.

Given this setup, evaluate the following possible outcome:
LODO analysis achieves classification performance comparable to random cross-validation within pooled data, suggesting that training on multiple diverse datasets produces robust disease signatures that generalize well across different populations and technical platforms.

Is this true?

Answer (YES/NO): NO